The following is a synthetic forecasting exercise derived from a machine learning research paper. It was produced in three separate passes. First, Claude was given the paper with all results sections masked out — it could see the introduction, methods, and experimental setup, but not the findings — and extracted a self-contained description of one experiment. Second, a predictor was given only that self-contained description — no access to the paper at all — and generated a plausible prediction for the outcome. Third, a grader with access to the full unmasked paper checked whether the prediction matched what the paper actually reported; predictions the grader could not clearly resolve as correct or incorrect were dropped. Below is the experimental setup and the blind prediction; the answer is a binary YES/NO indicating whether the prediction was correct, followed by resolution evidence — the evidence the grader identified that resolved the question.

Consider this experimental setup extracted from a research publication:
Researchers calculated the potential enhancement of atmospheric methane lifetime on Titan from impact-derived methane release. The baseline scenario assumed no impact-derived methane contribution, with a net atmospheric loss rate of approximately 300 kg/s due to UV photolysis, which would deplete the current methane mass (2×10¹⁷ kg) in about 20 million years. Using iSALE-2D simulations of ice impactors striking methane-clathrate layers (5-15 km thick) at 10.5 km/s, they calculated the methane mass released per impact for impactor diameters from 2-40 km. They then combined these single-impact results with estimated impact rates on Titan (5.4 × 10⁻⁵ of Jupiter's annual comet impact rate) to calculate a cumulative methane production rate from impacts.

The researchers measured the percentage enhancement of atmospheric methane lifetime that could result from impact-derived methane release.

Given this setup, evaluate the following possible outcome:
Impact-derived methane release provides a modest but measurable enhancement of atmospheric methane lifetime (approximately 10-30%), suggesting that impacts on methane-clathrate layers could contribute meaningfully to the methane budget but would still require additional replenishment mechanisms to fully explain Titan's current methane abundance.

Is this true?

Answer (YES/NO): NO